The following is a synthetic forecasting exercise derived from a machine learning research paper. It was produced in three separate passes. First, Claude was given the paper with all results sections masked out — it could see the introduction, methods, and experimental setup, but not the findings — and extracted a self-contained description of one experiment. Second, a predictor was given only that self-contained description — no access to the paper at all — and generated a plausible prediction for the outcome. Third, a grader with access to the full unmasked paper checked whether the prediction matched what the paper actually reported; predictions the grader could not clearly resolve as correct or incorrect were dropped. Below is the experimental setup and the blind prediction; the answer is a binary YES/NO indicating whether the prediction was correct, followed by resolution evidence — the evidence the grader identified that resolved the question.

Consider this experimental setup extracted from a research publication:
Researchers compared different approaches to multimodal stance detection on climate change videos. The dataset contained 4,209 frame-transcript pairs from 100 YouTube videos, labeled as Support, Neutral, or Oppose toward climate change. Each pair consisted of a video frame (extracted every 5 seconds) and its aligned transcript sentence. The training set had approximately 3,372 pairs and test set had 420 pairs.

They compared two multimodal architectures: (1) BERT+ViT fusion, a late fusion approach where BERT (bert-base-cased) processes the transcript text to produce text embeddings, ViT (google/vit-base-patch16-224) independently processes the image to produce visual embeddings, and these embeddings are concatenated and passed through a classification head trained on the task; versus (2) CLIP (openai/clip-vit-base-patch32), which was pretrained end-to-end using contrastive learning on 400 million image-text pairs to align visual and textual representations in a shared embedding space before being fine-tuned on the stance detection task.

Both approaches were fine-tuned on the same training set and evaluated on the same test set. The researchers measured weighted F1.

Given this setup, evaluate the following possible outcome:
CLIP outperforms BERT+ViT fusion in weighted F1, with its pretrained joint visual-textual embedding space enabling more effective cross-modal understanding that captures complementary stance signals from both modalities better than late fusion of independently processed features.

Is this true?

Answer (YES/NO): NO